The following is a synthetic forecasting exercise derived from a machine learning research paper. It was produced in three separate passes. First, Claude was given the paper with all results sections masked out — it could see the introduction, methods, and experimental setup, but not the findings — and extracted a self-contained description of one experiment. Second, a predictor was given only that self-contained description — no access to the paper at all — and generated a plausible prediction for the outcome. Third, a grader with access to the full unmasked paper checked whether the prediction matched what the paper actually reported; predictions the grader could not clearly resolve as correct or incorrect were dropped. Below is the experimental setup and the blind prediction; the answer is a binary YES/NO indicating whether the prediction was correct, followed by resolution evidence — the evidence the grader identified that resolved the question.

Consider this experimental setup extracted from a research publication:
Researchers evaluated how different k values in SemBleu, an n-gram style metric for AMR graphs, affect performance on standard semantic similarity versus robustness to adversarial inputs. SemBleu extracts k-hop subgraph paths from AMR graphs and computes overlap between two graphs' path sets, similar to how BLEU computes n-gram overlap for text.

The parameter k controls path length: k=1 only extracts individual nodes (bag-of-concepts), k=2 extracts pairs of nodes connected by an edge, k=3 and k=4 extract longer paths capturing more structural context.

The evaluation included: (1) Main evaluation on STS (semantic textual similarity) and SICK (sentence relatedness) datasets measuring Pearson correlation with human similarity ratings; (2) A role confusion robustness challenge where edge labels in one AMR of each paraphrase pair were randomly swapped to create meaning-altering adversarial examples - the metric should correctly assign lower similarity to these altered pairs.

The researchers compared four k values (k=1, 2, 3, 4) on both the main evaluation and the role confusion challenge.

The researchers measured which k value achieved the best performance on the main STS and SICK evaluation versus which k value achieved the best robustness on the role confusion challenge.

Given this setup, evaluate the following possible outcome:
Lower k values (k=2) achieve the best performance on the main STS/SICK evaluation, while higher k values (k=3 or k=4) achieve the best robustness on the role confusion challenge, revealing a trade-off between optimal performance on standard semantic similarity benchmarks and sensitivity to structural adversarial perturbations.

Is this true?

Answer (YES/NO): NO